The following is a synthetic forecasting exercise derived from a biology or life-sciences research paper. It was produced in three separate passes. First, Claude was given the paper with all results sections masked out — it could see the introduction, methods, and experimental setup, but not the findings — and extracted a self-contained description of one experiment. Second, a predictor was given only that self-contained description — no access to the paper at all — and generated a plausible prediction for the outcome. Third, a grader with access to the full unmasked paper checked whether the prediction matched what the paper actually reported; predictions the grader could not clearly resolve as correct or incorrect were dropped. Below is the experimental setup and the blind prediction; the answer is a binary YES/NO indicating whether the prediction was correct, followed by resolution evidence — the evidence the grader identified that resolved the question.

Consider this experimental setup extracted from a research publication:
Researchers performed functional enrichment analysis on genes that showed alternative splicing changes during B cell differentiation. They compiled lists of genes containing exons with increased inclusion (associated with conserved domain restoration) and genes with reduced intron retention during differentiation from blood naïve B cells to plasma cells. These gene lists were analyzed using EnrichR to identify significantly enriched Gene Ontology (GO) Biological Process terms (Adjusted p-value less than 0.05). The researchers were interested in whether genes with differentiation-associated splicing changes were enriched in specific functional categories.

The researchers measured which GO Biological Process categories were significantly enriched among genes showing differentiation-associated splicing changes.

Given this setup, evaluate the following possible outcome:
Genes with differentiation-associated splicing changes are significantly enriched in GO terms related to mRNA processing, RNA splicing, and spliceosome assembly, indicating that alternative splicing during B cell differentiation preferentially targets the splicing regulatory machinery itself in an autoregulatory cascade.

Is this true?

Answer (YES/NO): YES